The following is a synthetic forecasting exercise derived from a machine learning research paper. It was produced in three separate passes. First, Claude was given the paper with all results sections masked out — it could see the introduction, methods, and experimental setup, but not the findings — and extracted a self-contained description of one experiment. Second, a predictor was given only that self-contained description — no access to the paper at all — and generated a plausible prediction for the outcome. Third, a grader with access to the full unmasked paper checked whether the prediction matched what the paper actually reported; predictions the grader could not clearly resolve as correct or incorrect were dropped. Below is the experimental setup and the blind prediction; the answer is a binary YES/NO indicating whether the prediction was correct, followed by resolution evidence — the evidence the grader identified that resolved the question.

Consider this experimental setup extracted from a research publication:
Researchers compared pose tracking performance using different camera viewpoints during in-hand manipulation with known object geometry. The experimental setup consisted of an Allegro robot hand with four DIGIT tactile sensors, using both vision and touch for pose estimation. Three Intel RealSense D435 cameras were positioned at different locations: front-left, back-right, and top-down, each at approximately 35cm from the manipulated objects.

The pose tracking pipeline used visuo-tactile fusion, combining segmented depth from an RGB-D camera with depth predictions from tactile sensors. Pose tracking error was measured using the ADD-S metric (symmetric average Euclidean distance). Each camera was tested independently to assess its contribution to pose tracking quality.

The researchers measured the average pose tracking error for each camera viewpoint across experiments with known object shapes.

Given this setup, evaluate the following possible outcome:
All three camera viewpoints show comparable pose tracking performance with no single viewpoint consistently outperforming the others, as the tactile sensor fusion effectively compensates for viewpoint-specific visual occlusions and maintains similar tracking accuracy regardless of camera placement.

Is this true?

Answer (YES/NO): NO